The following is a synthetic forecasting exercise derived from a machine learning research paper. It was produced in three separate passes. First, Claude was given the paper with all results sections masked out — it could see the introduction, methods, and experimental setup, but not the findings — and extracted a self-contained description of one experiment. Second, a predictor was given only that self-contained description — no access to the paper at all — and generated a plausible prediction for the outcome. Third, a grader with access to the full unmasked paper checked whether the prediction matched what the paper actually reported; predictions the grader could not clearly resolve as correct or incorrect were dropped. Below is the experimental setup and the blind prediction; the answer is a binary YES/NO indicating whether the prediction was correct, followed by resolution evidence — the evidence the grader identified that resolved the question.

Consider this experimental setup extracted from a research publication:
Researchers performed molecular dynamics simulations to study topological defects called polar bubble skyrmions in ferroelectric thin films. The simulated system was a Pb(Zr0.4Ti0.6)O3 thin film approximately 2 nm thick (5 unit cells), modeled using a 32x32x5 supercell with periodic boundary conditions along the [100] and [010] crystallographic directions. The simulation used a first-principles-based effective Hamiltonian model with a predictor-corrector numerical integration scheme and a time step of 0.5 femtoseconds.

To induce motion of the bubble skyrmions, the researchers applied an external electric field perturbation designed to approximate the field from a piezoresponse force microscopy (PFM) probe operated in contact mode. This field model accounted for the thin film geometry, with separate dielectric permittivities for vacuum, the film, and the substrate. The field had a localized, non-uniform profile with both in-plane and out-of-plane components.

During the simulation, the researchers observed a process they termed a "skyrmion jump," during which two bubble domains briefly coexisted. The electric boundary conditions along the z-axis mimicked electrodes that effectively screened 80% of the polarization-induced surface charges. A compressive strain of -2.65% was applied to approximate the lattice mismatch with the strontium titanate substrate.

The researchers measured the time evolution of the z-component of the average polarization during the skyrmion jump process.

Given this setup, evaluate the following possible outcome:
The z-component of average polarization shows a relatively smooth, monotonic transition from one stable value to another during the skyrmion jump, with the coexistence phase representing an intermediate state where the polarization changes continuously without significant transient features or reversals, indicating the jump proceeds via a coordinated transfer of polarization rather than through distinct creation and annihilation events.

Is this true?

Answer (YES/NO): NO